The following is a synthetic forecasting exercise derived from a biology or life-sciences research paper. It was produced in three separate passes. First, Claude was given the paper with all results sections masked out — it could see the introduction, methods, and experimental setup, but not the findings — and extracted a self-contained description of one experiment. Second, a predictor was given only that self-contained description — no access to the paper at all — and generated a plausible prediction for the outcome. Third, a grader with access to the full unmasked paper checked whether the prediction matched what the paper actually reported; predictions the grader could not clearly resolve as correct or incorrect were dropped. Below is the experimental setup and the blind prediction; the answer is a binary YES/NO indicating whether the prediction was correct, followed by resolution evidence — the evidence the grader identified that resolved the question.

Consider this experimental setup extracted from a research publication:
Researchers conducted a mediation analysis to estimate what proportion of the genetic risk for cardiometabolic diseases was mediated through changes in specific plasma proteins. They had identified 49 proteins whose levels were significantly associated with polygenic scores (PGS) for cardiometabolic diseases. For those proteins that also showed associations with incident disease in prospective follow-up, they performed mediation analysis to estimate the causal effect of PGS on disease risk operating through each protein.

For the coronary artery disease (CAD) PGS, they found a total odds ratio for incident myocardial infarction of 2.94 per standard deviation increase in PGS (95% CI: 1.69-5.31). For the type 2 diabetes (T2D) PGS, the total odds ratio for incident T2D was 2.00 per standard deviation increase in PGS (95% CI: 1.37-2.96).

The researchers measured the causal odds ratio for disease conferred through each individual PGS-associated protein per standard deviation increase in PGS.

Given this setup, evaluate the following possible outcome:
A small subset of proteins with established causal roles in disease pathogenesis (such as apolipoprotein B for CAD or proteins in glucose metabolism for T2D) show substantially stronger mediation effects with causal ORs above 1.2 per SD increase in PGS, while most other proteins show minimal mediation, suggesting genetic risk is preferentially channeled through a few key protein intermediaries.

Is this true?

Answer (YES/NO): NO